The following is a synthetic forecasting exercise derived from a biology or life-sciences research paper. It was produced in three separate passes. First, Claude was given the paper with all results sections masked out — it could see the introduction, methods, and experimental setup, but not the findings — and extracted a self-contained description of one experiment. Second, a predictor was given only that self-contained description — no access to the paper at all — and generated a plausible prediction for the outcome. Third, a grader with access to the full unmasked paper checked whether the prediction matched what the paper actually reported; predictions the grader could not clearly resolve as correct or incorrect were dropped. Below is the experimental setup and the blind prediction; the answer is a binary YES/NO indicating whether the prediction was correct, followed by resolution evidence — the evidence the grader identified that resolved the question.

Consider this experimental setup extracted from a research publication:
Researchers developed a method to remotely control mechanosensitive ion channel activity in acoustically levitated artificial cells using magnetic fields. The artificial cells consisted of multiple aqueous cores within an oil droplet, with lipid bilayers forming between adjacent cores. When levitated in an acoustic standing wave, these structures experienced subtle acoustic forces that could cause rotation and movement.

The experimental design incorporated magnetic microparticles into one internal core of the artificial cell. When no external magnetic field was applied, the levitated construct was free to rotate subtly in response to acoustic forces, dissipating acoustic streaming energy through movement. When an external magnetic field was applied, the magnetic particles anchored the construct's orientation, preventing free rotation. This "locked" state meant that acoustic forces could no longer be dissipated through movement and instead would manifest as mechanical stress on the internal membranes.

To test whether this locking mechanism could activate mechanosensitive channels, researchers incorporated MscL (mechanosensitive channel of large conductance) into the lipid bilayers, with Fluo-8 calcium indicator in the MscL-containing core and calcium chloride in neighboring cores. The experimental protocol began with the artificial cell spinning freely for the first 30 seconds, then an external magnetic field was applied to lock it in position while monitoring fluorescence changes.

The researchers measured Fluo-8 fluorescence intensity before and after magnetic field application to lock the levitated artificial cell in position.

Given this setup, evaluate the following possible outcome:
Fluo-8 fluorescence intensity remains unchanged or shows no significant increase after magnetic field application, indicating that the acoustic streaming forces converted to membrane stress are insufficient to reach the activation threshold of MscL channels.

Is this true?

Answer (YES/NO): NO